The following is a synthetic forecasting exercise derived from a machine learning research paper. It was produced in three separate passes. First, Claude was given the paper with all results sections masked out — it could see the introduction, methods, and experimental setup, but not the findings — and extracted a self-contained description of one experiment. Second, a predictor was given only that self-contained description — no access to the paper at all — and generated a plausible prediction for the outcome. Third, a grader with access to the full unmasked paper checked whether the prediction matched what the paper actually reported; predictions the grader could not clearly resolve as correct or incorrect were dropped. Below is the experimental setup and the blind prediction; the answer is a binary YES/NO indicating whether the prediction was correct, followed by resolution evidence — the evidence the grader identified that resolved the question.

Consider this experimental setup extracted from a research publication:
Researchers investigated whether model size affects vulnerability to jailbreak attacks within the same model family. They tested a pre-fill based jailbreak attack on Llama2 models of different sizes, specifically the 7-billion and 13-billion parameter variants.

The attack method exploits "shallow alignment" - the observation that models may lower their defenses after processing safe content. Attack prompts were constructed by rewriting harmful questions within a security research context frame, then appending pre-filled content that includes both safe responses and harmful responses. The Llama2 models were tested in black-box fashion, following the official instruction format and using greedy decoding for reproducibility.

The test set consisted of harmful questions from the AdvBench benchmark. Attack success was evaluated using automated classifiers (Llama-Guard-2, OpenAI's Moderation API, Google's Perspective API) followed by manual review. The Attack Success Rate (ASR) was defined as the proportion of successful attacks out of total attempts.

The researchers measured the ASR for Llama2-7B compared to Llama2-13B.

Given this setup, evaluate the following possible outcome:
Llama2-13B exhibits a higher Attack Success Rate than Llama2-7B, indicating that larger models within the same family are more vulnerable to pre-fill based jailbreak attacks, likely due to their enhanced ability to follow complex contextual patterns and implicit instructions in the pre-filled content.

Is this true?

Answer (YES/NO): NO